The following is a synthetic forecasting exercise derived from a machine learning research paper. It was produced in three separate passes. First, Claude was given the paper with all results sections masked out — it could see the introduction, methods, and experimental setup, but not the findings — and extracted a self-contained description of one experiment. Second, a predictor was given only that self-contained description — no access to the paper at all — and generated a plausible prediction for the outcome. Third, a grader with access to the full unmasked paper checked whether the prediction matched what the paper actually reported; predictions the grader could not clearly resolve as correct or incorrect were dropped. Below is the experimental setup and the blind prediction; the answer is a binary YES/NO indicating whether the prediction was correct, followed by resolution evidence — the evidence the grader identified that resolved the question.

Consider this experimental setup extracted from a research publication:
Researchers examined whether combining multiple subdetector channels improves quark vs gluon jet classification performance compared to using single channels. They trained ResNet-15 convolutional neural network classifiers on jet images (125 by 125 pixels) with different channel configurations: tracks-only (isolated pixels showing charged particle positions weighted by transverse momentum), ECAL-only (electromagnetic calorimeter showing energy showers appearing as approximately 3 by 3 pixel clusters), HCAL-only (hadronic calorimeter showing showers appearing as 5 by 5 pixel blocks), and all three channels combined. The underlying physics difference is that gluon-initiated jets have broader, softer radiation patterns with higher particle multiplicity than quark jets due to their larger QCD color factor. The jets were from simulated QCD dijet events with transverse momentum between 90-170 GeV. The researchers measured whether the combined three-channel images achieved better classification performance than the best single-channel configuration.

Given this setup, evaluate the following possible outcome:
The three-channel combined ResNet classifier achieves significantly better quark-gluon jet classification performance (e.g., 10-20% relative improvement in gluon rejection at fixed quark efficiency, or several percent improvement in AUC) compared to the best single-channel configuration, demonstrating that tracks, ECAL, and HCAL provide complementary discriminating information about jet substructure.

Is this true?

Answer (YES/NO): YES